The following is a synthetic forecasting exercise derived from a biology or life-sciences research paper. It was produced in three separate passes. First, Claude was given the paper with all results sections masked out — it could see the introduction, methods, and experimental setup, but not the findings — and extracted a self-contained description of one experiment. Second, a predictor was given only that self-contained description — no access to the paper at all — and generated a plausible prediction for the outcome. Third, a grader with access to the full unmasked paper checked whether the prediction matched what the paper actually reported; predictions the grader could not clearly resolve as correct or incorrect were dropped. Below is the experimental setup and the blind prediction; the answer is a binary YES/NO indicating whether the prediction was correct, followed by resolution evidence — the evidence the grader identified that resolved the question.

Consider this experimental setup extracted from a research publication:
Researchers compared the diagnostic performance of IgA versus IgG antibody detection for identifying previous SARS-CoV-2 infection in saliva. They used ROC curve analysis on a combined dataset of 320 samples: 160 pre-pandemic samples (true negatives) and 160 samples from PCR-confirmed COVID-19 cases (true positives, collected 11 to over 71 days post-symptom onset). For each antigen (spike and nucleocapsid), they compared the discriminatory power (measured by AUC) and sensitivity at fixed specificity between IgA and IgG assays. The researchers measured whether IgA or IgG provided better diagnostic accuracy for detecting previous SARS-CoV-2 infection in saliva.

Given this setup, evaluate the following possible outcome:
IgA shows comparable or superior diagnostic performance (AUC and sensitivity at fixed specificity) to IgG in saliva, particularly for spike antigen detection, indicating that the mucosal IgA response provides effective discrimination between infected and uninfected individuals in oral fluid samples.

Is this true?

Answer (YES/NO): NO